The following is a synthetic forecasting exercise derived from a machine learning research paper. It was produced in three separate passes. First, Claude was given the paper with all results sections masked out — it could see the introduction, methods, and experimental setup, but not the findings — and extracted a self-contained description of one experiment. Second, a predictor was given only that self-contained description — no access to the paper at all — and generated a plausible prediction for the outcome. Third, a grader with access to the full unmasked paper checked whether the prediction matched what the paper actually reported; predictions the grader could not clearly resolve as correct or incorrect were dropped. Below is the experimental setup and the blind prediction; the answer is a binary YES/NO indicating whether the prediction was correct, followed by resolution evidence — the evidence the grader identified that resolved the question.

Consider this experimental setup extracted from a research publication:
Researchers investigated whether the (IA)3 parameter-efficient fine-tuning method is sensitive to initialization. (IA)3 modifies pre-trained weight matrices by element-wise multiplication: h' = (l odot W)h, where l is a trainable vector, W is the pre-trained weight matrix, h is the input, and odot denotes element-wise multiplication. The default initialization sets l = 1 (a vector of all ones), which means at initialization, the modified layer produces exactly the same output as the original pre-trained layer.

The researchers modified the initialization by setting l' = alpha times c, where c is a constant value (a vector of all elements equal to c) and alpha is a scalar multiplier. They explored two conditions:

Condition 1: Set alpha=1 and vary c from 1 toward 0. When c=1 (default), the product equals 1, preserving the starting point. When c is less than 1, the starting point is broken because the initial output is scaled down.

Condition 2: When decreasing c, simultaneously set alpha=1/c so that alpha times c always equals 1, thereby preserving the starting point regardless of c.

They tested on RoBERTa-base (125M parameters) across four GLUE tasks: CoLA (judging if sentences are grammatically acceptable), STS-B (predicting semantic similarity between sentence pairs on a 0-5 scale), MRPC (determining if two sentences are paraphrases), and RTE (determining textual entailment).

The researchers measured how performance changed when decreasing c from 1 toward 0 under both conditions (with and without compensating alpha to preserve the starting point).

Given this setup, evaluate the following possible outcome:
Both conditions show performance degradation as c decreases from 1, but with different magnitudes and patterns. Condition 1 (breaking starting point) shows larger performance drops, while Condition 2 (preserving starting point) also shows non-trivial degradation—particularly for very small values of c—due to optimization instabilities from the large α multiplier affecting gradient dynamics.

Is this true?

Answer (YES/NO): NO